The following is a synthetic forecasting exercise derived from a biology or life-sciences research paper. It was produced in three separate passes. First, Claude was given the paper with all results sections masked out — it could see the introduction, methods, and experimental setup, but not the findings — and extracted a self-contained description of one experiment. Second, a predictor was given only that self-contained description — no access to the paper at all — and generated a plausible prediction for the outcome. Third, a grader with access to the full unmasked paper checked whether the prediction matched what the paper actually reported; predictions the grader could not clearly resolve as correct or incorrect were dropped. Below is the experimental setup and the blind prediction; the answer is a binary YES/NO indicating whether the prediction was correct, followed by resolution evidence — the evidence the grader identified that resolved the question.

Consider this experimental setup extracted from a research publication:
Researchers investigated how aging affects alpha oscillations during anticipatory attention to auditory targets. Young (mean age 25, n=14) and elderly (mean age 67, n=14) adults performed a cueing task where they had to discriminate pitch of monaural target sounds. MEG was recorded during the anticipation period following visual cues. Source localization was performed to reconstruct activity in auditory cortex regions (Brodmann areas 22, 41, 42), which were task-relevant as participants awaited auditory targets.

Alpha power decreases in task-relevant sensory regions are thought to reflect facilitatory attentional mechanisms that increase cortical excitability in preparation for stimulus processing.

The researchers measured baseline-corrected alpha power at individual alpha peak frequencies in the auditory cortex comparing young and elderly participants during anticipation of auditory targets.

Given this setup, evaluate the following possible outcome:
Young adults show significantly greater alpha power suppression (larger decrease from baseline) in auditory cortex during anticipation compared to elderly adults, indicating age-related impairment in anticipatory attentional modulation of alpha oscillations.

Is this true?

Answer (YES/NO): NO